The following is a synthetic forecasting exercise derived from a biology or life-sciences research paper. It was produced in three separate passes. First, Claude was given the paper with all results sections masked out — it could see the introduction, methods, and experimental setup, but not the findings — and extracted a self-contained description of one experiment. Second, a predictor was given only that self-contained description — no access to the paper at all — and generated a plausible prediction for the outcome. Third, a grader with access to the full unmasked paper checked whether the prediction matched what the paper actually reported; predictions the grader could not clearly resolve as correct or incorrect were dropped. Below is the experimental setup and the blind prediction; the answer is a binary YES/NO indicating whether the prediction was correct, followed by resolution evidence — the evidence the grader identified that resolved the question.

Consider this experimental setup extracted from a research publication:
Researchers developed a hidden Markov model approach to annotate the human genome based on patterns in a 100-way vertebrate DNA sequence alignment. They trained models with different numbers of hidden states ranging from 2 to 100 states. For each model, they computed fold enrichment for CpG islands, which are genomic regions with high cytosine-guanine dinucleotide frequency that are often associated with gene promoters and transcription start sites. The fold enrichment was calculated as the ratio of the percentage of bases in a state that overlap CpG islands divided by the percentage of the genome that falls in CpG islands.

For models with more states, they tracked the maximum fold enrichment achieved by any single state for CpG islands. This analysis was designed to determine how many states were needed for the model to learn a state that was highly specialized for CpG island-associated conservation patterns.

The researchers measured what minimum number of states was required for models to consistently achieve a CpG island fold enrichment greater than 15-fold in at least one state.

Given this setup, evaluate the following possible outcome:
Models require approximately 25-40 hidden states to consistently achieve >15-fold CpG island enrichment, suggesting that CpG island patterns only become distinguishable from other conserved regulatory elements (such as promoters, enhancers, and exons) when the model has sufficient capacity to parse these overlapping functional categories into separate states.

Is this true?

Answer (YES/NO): NO